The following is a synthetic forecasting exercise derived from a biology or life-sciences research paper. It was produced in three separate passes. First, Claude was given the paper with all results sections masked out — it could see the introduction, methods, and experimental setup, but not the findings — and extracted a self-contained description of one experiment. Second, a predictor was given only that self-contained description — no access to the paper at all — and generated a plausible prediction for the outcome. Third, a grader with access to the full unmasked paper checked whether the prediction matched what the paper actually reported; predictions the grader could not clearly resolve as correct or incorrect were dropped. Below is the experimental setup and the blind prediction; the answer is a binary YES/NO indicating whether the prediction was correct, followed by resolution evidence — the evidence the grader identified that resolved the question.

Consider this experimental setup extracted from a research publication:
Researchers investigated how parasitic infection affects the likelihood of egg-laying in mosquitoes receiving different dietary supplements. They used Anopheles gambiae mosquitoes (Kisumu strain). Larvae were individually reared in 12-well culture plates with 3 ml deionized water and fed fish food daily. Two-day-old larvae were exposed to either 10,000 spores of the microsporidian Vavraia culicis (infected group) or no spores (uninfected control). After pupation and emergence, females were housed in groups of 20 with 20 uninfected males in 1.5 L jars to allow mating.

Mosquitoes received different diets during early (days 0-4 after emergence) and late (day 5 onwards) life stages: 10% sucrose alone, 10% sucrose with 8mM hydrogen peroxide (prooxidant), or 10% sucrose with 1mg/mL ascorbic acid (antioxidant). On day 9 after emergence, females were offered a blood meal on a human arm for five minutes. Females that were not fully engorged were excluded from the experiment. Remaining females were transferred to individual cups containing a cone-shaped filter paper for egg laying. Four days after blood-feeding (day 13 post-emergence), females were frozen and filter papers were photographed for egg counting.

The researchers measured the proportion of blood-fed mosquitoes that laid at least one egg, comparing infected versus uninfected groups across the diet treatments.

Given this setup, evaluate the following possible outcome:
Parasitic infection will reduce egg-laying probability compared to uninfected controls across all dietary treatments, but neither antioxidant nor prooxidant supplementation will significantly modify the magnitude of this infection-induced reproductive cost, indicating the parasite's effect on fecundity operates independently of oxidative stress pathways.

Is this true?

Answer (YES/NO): NO